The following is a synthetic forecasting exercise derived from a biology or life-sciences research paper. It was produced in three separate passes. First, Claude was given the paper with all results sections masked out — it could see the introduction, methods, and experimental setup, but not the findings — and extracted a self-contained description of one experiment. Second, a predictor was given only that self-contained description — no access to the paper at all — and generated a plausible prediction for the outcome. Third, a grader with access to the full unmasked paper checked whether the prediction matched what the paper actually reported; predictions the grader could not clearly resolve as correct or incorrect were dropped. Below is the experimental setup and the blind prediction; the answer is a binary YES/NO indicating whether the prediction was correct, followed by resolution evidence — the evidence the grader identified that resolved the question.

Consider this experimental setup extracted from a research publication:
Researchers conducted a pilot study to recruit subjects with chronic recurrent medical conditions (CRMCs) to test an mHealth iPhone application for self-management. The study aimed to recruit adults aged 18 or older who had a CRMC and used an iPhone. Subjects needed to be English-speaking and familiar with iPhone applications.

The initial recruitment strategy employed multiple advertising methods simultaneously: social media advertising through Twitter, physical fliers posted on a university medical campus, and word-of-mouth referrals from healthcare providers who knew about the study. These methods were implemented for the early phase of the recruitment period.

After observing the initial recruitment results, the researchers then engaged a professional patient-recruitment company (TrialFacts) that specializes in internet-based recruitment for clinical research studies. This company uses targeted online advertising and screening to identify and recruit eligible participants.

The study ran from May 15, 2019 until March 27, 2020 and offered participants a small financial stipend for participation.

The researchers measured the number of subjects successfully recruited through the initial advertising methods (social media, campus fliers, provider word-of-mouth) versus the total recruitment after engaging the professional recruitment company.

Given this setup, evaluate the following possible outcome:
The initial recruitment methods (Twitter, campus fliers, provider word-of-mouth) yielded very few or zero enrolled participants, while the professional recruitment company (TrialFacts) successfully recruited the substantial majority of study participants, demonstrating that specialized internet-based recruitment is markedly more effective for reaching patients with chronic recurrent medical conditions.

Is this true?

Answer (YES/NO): YES